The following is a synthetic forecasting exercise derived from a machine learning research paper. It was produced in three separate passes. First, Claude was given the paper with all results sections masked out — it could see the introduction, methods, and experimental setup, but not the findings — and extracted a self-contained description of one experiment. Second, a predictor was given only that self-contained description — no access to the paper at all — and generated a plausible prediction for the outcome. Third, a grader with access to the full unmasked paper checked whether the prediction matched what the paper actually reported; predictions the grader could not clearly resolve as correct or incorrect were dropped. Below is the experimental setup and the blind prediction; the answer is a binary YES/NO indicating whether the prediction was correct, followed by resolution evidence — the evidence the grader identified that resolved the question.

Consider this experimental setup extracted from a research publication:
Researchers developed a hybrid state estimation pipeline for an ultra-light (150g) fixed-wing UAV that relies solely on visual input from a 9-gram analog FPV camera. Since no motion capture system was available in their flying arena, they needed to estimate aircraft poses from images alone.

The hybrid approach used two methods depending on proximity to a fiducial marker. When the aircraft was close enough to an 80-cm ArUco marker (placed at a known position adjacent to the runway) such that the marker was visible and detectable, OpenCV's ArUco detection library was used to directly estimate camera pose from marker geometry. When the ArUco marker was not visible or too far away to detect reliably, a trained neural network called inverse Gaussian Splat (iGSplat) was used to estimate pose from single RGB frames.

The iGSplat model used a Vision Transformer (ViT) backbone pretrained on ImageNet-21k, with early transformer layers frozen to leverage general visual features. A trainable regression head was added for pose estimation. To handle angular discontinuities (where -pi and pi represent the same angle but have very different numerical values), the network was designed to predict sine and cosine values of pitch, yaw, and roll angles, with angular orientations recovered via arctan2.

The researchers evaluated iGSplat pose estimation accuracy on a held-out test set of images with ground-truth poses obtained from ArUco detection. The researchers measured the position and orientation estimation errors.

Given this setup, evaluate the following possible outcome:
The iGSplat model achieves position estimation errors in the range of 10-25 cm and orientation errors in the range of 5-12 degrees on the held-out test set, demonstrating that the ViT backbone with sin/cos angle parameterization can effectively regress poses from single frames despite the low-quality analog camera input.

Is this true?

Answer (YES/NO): NO